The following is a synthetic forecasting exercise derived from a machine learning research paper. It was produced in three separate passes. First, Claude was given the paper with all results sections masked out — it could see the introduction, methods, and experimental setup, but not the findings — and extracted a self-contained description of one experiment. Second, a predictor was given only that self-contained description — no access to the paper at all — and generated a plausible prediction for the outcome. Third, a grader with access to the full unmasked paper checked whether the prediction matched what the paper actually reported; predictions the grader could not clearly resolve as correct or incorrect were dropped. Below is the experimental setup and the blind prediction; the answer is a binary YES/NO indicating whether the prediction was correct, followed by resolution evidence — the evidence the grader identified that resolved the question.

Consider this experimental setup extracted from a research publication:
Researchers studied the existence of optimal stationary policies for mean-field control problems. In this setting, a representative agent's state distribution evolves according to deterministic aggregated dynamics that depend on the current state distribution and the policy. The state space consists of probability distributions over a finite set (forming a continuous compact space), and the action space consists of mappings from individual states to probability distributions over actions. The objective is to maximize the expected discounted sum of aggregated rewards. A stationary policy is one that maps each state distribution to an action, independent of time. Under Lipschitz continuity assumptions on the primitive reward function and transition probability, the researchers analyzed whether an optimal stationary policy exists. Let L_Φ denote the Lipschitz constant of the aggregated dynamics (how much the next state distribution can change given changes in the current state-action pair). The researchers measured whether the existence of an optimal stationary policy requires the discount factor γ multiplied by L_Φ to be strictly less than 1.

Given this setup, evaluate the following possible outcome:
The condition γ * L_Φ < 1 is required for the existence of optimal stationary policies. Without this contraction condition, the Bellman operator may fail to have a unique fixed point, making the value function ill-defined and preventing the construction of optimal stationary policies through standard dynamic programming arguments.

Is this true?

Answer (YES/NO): YES